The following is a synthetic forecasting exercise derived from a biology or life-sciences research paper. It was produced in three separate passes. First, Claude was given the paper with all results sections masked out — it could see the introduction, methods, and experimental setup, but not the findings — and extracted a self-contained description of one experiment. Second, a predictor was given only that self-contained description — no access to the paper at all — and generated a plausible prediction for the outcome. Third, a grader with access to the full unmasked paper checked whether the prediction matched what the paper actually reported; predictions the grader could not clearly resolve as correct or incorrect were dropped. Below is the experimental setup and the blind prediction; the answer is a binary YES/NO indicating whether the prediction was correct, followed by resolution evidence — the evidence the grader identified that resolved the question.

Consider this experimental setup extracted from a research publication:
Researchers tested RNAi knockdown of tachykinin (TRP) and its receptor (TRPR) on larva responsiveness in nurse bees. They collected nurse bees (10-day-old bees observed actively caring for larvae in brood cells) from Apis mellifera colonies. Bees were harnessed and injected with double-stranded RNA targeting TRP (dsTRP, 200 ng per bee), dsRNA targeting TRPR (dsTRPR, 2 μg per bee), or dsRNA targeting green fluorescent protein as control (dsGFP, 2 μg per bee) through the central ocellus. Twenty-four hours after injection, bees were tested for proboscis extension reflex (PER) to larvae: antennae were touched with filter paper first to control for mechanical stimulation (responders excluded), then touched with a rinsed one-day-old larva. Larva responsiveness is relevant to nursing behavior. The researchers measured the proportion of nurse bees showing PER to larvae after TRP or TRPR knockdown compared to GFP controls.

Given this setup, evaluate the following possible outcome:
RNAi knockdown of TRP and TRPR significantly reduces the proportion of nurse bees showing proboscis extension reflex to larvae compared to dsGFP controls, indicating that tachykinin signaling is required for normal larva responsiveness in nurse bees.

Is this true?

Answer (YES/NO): NO